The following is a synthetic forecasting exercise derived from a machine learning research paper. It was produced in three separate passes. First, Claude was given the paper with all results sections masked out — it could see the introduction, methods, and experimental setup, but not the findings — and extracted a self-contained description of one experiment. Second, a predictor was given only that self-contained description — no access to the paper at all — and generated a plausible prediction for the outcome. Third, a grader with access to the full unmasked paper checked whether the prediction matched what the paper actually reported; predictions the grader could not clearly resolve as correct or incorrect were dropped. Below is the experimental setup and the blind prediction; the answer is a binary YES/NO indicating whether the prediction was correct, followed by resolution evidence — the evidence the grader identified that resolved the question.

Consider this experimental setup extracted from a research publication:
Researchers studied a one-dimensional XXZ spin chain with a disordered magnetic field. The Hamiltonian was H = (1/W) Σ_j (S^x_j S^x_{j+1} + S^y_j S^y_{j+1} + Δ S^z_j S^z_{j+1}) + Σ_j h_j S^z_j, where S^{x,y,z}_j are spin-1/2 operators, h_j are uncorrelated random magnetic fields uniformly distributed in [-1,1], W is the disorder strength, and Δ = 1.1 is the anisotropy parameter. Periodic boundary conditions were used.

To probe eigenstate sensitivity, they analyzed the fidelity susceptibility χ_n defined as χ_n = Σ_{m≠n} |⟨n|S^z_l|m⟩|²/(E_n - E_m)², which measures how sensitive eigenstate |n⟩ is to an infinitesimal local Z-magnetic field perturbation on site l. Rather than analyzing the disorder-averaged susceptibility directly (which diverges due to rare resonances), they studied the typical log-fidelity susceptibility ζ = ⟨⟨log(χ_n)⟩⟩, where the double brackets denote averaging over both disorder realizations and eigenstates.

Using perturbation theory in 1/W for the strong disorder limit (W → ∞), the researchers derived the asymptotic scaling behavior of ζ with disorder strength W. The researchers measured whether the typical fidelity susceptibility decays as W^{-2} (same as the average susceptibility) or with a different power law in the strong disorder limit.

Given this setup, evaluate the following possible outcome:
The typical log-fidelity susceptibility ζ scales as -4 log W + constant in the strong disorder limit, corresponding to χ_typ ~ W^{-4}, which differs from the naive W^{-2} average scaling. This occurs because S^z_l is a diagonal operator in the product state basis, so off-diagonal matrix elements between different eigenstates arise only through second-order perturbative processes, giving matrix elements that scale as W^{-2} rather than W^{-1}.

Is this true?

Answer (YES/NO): NO